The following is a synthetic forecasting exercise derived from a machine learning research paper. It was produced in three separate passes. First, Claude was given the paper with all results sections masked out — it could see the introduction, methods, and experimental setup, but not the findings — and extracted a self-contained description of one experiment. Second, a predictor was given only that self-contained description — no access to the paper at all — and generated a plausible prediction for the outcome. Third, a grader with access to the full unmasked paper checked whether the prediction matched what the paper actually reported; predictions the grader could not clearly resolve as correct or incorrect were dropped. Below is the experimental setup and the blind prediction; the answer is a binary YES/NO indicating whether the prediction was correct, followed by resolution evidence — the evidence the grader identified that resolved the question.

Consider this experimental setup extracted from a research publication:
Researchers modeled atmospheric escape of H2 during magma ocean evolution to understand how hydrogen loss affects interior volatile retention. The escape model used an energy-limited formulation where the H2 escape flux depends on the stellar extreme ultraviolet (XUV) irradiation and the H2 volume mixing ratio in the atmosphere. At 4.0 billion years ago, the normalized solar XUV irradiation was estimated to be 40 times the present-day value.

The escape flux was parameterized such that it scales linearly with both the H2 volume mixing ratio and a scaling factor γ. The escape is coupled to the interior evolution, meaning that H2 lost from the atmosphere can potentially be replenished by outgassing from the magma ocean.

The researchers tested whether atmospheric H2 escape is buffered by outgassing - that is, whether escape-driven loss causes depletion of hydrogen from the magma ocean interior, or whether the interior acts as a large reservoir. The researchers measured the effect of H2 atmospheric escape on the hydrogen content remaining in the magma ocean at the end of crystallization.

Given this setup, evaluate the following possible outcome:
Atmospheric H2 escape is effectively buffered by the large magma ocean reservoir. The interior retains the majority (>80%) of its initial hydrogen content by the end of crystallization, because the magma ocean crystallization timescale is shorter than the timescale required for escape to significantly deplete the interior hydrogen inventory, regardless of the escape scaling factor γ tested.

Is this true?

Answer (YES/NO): NO